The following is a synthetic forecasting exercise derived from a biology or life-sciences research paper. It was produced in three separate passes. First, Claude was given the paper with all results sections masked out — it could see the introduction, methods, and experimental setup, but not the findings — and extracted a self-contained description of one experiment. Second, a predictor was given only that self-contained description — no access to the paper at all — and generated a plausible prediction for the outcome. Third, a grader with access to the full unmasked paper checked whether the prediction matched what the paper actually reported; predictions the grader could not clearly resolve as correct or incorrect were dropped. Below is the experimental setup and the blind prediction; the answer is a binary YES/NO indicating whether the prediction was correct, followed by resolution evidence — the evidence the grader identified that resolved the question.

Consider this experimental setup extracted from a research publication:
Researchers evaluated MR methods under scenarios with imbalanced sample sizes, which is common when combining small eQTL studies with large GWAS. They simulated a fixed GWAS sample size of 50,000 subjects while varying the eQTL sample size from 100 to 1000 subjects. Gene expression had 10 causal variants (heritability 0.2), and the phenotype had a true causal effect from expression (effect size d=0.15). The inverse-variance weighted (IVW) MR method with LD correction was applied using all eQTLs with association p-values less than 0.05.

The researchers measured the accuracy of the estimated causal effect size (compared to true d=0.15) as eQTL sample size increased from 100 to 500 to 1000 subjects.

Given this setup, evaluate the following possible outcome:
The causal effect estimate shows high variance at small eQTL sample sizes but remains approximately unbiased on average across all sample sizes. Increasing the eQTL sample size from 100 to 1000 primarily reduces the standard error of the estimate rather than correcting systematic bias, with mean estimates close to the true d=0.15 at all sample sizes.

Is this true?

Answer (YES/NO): NO